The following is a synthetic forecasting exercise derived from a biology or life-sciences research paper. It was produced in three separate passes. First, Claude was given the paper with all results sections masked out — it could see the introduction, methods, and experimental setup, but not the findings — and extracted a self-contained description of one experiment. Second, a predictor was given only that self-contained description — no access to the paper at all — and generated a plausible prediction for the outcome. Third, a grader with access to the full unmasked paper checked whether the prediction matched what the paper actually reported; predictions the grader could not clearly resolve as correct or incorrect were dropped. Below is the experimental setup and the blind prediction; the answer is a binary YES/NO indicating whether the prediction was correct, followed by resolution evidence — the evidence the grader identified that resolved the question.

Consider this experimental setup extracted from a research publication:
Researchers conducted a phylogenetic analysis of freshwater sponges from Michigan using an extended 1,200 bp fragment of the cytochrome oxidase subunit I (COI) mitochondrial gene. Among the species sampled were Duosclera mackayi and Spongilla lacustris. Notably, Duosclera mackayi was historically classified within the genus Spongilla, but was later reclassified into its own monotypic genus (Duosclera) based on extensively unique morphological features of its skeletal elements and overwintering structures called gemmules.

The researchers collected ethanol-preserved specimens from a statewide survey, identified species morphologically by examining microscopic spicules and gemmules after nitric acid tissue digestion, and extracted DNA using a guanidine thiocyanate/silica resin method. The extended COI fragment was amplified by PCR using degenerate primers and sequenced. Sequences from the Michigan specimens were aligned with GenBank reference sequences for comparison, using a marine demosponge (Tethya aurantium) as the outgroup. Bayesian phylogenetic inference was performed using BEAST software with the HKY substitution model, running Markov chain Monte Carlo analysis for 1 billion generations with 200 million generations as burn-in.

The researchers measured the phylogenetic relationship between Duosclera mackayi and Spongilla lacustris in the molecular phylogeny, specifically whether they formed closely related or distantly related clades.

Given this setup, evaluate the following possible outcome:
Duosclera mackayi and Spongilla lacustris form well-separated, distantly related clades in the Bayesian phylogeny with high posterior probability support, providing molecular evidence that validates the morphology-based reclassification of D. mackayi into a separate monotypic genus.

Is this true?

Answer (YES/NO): NO